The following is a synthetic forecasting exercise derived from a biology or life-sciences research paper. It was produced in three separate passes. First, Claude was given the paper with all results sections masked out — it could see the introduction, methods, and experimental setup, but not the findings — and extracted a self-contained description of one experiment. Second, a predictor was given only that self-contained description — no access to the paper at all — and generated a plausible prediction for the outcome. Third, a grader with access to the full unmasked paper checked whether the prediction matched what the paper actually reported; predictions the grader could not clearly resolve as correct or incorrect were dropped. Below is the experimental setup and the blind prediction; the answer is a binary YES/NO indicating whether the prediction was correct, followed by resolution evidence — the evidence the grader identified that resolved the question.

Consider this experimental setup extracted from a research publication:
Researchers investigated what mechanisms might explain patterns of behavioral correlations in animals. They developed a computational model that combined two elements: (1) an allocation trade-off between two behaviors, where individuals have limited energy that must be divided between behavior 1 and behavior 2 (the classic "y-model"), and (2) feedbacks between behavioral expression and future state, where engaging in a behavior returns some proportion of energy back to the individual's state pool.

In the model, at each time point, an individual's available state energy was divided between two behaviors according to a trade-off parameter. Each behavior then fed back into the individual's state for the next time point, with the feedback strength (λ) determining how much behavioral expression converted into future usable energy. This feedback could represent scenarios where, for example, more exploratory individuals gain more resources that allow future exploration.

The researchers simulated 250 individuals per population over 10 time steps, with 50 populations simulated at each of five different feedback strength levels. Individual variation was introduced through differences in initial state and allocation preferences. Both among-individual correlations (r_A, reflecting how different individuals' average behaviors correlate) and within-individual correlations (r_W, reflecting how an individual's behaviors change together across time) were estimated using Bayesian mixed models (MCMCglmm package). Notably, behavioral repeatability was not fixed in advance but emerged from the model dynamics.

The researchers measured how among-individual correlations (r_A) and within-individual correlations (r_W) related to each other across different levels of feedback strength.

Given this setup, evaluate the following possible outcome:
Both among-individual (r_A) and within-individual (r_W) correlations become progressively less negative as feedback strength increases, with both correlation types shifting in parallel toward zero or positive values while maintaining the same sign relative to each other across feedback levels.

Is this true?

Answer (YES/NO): NO